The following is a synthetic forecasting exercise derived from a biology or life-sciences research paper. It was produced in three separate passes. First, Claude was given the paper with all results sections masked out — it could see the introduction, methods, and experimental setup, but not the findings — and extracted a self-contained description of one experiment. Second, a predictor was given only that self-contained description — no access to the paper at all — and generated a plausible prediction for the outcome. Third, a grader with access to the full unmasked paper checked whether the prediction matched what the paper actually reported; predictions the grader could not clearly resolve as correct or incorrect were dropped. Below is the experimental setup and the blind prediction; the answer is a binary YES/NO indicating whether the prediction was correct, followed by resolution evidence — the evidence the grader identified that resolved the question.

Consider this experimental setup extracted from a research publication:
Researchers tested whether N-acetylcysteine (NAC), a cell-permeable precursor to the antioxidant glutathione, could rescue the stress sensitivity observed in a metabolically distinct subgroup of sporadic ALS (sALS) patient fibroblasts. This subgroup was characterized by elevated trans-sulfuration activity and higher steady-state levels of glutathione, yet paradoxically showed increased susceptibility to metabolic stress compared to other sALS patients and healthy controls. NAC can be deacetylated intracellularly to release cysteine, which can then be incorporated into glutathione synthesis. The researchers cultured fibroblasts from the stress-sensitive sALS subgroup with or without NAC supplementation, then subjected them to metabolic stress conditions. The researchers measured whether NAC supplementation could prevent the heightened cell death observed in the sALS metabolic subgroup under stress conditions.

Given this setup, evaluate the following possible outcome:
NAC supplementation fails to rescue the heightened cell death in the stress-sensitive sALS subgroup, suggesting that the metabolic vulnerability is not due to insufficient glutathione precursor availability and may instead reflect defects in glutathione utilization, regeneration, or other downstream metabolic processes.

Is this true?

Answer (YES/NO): NO